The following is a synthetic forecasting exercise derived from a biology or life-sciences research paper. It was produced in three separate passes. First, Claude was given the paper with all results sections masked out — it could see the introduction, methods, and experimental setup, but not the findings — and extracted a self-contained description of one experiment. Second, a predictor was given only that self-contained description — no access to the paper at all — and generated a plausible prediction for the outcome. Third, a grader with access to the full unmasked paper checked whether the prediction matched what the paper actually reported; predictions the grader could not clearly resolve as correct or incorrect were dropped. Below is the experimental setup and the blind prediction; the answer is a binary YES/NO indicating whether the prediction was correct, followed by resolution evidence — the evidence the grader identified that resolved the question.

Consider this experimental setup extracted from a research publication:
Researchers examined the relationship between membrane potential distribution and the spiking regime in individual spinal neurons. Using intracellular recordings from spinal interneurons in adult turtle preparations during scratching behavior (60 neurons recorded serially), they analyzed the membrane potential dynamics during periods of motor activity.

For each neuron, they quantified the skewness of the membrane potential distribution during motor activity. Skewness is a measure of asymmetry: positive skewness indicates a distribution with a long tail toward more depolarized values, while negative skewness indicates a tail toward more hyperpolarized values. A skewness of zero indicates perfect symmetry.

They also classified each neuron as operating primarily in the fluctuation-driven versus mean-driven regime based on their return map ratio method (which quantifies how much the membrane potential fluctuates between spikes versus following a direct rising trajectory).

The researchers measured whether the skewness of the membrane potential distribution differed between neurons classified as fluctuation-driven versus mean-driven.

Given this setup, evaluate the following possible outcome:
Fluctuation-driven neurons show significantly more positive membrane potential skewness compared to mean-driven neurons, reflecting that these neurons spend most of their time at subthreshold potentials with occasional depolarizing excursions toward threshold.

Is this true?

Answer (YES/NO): NO